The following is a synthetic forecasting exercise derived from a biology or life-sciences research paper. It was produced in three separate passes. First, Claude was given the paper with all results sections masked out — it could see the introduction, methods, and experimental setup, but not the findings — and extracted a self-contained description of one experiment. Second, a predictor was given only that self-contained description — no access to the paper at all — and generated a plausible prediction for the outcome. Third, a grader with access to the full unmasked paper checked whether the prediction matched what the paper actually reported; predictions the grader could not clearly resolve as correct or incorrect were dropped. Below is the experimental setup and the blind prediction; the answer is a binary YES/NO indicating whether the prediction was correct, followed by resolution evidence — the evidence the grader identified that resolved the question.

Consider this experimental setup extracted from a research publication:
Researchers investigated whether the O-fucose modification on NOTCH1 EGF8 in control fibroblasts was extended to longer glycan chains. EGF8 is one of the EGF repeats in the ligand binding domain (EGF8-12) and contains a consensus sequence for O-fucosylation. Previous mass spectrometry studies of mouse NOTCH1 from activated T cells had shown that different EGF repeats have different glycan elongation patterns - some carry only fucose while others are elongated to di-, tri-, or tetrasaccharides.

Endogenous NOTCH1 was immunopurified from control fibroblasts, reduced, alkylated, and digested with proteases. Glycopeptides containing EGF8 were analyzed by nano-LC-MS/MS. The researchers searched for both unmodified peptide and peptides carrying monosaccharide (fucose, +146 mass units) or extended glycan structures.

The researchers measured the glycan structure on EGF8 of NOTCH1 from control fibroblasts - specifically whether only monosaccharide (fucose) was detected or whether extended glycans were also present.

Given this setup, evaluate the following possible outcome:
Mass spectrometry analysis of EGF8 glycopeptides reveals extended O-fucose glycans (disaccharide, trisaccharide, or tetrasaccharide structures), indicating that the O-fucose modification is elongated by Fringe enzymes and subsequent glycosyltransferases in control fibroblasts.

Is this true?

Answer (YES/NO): NO